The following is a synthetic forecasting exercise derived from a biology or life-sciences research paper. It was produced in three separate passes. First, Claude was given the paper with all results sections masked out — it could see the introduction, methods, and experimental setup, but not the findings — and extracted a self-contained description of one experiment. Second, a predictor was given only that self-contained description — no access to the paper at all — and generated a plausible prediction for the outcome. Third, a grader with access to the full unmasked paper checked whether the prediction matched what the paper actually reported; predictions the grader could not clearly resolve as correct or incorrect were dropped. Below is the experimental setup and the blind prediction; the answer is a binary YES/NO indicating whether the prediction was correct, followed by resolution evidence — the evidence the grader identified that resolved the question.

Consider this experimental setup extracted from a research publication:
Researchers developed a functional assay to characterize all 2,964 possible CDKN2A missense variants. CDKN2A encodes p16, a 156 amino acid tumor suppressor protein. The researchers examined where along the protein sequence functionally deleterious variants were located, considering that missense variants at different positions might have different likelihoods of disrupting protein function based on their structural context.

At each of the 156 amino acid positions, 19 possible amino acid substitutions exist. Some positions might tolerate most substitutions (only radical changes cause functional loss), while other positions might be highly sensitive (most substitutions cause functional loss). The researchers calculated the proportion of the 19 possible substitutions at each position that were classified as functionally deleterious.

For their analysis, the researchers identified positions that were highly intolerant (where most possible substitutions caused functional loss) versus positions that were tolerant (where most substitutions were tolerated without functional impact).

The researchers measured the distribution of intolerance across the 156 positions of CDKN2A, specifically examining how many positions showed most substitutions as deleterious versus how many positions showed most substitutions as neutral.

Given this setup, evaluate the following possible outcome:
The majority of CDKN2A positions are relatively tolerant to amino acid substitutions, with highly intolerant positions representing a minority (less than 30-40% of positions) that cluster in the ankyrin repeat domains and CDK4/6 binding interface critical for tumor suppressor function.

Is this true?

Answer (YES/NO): YES